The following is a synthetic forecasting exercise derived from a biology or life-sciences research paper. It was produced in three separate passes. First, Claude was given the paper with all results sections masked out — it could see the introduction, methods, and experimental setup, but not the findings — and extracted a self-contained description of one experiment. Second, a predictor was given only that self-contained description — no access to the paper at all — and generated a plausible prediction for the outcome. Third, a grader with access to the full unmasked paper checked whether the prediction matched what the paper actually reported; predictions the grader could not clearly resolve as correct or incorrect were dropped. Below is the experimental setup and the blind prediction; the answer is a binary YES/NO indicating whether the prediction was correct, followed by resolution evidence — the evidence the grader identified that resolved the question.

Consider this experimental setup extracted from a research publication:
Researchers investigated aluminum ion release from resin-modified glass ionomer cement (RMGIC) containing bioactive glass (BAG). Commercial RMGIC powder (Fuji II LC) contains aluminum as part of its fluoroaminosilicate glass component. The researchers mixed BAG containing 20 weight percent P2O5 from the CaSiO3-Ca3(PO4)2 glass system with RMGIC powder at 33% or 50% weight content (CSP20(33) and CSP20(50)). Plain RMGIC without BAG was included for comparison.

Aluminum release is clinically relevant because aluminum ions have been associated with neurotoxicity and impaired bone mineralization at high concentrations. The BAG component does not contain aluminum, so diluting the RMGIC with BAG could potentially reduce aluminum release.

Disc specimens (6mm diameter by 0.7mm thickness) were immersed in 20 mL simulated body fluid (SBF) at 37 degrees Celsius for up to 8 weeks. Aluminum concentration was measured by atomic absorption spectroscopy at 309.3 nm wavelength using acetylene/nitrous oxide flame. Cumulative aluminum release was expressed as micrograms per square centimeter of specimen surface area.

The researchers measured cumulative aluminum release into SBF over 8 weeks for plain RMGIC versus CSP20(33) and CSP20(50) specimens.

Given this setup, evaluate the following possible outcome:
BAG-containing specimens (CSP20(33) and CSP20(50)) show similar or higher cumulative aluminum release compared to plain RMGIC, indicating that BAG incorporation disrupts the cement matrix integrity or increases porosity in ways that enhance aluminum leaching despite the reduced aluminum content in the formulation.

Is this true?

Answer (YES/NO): YES